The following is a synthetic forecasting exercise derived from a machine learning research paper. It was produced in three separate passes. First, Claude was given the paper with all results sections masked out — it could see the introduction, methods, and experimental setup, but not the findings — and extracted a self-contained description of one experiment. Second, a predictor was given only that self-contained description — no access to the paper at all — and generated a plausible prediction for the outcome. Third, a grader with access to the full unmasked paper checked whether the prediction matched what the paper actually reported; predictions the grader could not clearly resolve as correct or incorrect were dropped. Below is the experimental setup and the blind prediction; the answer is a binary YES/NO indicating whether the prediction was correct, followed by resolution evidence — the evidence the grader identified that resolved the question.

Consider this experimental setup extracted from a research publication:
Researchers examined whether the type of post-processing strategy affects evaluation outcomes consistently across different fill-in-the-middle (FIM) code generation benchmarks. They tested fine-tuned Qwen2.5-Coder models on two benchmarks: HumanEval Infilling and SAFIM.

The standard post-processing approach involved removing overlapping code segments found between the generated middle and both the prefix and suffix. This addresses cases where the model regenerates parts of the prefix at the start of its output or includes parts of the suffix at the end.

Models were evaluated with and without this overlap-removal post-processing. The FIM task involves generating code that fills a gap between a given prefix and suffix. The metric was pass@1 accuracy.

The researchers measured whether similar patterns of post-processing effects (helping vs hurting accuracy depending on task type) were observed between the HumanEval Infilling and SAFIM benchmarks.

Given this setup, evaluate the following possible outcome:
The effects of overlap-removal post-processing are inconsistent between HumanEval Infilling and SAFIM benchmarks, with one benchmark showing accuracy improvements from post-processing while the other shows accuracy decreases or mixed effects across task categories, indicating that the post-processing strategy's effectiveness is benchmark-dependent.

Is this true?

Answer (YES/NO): NO